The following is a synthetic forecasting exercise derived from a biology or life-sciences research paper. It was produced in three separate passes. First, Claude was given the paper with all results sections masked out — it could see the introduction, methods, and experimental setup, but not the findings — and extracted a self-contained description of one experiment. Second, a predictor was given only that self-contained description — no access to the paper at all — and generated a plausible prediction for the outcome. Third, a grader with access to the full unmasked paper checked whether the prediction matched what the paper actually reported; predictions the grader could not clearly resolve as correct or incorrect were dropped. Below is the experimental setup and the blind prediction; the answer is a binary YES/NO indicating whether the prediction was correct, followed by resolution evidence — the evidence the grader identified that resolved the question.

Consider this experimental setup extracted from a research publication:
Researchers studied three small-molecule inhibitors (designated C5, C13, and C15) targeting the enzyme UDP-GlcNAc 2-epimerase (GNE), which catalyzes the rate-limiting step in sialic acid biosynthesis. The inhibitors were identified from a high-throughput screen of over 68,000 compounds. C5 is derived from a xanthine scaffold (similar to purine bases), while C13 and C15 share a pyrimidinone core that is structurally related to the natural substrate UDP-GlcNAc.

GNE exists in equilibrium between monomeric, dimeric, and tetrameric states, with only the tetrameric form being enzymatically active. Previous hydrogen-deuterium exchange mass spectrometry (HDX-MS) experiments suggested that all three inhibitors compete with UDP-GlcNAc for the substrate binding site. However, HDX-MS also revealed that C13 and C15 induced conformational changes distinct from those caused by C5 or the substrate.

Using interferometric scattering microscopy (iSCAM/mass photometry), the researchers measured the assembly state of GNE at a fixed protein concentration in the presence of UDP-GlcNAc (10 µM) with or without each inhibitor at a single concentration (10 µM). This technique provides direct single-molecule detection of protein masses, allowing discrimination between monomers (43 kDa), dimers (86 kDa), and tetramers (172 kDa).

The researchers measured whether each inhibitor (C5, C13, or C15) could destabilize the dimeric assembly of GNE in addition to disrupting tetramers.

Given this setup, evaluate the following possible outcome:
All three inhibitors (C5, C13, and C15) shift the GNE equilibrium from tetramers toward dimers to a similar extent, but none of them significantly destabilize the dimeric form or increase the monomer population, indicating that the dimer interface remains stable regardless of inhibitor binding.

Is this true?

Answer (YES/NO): NO